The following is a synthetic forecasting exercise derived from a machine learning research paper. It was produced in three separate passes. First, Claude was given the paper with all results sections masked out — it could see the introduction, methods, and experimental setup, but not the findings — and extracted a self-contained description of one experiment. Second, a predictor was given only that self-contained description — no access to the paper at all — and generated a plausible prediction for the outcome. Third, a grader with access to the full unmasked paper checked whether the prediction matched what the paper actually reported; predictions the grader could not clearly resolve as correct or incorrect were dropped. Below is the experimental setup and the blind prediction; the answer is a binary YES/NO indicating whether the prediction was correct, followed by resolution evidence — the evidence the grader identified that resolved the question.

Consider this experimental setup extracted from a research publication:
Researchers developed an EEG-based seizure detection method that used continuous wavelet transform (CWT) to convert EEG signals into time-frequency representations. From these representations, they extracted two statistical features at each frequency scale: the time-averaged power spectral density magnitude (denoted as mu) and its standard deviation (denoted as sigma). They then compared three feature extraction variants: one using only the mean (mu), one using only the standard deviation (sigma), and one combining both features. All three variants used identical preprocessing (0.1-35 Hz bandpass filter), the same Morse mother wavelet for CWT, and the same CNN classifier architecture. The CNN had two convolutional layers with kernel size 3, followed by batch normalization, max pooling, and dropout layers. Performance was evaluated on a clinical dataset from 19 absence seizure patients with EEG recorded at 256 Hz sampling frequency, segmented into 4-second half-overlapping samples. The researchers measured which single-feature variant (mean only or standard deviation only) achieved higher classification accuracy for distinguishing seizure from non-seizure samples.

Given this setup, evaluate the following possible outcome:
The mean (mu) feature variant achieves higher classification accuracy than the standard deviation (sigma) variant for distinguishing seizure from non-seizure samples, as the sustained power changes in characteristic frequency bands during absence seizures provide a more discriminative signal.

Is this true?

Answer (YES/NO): YES